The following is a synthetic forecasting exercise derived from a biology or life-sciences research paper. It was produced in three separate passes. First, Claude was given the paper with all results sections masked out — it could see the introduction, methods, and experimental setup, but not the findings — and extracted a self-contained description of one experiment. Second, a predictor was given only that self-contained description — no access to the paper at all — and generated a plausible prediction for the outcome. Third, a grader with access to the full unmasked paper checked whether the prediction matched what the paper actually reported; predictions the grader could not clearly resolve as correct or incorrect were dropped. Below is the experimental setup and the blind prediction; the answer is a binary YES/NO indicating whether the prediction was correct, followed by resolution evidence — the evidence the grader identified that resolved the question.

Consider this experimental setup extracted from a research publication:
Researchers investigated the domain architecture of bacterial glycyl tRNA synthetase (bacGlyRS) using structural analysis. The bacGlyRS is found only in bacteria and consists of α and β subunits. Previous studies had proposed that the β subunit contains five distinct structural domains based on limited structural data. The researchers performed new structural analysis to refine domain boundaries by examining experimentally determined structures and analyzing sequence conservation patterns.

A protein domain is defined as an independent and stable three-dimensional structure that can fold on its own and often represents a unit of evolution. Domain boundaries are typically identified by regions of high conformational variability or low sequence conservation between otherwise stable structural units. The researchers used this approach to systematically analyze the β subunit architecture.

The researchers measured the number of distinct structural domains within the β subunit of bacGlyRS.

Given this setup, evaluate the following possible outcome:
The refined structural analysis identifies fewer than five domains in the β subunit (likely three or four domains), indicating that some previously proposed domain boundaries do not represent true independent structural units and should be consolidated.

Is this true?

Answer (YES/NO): NO